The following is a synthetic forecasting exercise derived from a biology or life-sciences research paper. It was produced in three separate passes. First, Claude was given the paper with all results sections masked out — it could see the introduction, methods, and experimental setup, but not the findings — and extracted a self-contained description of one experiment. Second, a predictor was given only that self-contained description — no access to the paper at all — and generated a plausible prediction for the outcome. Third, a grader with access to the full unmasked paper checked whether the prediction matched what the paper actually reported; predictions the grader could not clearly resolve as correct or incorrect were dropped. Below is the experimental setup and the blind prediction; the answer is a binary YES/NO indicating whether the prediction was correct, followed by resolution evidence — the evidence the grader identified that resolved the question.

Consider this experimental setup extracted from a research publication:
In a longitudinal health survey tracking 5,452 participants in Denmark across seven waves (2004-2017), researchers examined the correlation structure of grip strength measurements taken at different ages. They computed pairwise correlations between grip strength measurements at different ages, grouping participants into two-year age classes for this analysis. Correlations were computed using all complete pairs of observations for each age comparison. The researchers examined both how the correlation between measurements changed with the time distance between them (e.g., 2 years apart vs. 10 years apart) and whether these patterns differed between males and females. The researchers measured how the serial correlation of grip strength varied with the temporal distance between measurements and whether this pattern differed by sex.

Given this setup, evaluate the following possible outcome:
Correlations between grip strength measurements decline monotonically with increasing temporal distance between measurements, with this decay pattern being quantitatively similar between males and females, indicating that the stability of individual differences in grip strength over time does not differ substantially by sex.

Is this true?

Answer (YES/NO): NO